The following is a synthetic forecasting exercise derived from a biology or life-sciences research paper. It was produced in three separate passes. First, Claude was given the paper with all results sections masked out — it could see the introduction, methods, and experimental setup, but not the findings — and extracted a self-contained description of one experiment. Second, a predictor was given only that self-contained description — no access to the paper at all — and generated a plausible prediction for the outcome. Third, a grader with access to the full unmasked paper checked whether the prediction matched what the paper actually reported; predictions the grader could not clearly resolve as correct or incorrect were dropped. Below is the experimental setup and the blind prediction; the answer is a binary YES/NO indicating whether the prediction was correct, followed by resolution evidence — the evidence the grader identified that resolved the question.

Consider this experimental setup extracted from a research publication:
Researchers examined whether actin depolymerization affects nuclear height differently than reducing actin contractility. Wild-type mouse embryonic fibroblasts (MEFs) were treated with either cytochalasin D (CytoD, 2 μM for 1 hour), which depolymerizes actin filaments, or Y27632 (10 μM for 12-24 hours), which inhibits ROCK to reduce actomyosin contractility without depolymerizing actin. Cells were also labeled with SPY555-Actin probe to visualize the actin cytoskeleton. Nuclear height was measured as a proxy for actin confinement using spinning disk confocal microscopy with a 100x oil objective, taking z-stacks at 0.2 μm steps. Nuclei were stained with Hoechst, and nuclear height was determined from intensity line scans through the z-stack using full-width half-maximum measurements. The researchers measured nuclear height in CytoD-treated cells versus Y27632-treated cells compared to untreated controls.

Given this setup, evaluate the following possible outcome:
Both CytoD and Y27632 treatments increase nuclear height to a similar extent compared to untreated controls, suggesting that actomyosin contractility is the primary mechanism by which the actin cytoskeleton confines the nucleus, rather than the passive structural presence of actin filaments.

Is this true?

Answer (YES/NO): NO